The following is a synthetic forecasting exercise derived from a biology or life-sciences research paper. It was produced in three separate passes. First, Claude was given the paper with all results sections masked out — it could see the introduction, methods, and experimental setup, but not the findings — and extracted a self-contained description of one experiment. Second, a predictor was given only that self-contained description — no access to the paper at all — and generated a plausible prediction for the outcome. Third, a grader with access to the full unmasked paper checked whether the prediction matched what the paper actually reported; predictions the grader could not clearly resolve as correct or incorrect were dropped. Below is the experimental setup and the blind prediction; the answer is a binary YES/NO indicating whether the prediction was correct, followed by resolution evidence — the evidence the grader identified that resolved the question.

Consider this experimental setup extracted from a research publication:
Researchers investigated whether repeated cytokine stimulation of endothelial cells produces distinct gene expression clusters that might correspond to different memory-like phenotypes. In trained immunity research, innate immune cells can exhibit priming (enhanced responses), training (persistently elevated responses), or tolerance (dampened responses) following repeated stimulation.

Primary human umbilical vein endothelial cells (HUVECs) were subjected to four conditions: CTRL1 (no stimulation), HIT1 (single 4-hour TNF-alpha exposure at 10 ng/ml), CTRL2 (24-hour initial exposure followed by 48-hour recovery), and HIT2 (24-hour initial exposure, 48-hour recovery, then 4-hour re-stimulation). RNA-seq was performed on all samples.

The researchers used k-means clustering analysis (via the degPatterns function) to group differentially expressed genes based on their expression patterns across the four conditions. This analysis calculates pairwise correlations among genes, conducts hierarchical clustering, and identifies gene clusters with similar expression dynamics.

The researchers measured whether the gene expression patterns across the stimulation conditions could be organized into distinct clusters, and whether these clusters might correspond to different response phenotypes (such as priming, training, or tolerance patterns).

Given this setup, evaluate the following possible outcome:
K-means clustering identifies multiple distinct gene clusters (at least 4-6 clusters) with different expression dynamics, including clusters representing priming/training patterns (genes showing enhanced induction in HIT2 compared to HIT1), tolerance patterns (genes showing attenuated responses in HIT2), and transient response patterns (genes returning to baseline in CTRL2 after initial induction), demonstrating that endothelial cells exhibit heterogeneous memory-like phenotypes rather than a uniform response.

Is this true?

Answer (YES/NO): NO